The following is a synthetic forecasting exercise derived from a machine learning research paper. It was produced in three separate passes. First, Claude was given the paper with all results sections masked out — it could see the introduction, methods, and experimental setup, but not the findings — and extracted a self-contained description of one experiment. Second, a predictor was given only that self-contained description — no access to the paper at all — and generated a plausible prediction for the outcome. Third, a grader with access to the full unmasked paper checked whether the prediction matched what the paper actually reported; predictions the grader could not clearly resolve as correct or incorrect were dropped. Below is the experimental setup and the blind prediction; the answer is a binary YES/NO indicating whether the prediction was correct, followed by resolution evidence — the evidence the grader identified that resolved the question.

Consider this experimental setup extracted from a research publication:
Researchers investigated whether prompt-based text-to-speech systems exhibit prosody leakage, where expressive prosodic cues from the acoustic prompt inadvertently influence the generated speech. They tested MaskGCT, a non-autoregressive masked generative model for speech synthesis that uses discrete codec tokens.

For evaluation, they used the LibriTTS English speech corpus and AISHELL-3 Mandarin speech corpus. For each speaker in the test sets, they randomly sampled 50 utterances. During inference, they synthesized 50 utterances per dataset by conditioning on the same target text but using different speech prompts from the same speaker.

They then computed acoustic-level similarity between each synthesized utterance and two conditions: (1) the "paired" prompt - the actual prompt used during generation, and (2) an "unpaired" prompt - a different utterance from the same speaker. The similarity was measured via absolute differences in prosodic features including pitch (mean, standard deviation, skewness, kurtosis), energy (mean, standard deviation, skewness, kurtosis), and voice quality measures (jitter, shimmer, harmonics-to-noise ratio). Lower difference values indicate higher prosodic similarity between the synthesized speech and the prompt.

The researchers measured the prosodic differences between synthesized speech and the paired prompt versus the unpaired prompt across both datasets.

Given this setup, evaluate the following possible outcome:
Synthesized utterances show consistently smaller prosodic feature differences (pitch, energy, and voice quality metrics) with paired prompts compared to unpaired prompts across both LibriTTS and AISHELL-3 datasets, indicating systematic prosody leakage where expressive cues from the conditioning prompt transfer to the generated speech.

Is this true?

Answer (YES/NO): YES